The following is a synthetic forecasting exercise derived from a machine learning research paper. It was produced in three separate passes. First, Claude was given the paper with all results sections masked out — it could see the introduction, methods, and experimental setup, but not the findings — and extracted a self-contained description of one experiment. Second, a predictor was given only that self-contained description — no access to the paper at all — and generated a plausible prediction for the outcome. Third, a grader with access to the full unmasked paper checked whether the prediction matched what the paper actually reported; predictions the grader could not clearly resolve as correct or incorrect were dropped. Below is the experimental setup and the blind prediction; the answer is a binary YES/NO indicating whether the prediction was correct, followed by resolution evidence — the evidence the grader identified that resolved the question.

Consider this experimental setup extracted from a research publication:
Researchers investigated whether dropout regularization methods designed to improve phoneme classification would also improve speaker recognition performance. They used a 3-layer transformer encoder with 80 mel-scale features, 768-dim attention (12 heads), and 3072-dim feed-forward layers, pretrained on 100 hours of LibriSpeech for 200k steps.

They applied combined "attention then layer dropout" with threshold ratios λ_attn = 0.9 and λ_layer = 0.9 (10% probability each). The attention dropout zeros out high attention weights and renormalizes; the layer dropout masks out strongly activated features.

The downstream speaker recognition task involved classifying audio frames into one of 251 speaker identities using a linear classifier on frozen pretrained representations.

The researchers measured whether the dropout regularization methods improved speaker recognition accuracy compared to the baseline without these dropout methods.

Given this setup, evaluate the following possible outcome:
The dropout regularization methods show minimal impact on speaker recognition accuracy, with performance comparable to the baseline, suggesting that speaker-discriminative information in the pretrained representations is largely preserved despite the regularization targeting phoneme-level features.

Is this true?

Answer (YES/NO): YES